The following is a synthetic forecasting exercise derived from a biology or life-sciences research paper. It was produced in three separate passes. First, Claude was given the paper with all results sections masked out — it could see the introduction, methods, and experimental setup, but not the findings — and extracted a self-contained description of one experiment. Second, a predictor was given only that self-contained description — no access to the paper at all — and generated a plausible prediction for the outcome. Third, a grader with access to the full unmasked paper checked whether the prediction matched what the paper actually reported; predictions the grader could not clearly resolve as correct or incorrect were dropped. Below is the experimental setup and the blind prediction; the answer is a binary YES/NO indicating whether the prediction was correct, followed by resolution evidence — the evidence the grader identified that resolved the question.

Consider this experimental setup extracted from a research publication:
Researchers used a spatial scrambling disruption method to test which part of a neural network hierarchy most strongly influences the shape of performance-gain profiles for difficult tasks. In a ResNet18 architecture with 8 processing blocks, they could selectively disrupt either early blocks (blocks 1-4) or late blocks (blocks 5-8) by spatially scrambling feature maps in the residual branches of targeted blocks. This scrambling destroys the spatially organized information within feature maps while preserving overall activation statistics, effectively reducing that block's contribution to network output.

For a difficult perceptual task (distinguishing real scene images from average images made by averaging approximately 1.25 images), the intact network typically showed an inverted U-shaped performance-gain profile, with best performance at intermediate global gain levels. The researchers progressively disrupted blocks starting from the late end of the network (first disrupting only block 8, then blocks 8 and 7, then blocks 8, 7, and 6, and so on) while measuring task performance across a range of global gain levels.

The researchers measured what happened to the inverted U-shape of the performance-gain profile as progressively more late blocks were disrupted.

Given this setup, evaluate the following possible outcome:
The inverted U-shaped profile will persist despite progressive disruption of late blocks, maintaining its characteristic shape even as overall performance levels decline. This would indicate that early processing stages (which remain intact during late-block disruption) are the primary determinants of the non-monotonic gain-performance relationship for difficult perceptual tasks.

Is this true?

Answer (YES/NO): NO